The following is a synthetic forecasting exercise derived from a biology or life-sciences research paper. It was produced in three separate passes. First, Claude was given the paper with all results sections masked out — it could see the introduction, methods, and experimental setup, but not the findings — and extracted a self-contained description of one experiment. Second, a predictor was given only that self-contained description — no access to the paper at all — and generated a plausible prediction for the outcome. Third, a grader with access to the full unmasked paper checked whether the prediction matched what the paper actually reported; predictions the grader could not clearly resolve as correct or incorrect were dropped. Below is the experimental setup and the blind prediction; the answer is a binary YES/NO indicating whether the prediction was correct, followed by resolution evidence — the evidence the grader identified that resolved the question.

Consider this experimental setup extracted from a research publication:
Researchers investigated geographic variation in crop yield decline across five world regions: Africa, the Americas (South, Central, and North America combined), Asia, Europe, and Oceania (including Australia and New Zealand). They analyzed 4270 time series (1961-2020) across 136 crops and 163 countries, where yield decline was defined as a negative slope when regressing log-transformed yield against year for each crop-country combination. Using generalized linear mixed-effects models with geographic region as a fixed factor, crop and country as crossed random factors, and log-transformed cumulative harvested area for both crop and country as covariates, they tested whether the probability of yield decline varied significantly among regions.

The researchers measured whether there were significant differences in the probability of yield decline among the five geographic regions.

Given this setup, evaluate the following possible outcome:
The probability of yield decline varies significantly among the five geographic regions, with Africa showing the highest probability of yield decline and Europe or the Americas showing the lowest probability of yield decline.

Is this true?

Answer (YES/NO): NO